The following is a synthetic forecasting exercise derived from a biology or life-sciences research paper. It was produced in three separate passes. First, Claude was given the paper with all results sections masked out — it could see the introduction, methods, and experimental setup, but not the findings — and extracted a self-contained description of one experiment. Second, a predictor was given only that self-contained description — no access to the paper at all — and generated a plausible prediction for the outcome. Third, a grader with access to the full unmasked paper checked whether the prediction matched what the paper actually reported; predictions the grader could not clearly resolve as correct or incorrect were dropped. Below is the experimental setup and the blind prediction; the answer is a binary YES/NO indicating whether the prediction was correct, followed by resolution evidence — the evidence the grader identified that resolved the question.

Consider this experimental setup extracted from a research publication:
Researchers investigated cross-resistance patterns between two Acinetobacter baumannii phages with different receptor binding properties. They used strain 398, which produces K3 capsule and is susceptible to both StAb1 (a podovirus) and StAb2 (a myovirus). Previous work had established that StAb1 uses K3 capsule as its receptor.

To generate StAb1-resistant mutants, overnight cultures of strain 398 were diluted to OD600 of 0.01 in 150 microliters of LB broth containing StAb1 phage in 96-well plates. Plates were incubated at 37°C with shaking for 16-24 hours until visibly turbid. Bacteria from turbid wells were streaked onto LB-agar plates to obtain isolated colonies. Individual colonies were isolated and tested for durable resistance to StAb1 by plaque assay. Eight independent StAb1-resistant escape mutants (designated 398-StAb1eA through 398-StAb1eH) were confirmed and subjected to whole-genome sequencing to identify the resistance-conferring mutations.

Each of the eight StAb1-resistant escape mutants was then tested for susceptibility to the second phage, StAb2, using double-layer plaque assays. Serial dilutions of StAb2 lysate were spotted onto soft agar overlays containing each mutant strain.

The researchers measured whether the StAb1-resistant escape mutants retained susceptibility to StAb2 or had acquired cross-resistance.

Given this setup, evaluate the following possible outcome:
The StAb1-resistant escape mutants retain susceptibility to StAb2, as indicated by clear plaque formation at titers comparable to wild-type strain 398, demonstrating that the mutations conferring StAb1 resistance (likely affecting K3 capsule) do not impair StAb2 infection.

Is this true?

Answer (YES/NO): YES